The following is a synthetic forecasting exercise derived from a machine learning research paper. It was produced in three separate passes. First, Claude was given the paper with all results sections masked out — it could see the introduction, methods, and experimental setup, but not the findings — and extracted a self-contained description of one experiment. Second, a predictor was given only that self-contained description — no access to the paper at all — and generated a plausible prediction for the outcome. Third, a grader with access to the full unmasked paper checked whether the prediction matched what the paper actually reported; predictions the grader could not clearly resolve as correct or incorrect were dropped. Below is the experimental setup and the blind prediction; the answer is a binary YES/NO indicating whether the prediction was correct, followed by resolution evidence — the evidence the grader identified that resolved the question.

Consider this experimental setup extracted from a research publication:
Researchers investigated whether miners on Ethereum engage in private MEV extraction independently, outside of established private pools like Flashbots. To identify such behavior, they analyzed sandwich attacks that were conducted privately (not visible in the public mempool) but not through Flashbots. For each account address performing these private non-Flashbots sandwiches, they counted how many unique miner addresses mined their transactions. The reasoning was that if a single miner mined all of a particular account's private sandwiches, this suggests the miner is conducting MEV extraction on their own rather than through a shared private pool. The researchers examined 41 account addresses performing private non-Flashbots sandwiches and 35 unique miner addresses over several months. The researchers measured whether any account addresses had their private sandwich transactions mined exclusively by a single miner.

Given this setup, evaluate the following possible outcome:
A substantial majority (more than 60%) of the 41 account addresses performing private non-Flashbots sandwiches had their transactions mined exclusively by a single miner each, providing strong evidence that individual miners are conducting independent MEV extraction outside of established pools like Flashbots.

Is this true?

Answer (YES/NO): NO